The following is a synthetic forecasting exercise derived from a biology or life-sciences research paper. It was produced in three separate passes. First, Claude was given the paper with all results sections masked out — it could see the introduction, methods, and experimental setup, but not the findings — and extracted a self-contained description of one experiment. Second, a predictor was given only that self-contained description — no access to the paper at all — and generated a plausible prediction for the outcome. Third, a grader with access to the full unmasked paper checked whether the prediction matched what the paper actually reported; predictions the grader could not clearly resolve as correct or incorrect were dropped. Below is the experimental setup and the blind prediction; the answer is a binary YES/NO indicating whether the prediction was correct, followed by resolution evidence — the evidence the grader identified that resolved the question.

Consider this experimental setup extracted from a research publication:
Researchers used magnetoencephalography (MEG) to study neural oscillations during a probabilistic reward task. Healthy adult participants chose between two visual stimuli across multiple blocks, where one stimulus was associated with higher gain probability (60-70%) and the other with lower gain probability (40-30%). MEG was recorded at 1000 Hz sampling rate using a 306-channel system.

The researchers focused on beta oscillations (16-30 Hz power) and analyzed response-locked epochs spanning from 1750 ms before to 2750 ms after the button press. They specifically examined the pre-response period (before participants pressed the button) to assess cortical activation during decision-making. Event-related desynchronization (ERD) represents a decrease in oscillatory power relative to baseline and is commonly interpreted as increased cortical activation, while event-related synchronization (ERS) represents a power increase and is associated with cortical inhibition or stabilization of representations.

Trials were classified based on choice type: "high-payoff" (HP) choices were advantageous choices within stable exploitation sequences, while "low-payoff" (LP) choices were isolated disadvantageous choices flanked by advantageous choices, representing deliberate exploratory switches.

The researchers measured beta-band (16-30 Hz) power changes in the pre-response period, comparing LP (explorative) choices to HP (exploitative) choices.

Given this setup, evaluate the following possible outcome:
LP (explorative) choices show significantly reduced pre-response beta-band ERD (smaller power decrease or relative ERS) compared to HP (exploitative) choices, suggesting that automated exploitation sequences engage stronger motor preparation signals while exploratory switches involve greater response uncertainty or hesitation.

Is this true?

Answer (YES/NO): NO